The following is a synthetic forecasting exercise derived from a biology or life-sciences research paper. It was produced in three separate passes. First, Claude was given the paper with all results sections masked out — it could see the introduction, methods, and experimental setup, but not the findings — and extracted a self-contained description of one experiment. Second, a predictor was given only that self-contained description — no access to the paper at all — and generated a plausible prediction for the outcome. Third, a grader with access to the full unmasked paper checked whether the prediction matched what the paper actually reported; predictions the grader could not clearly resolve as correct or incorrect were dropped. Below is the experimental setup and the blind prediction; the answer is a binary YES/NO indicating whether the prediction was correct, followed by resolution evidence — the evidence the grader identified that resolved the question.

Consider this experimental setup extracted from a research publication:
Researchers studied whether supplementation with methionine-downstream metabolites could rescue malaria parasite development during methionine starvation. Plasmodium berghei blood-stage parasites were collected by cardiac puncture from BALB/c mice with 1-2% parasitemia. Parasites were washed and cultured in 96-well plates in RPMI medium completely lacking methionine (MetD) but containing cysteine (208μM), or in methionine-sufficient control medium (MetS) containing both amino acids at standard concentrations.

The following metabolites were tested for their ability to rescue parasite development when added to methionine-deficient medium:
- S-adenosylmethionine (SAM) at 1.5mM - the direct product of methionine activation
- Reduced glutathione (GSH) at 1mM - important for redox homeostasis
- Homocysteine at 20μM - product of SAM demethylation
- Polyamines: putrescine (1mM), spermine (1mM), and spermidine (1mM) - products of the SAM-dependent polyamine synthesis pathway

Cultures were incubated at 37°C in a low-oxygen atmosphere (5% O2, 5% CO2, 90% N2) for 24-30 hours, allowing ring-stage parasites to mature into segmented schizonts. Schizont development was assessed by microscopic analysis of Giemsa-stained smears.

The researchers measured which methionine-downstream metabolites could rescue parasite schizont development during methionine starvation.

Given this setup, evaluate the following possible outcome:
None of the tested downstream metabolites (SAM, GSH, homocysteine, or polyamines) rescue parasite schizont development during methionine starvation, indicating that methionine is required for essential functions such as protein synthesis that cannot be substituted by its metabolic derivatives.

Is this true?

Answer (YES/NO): NO